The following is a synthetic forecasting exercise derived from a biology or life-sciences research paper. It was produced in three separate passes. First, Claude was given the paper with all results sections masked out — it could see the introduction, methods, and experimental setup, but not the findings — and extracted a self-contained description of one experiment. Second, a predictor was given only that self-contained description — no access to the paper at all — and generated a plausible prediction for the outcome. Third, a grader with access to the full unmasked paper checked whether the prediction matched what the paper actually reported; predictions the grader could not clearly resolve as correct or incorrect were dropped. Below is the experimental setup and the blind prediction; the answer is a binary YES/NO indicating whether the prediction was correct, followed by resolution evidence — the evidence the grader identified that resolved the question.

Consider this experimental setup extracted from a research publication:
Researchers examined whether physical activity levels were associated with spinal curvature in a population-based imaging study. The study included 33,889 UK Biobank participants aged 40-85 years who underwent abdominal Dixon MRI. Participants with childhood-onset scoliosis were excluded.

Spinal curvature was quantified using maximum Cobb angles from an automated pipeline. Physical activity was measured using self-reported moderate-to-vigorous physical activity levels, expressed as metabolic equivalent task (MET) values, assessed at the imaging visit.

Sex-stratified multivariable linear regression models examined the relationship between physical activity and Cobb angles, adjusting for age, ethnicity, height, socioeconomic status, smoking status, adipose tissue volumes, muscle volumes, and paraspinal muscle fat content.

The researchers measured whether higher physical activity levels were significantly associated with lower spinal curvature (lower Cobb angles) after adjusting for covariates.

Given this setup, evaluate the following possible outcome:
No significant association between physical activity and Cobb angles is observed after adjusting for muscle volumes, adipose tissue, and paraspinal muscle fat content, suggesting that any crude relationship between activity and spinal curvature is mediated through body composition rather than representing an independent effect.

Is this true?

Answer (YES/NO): YES